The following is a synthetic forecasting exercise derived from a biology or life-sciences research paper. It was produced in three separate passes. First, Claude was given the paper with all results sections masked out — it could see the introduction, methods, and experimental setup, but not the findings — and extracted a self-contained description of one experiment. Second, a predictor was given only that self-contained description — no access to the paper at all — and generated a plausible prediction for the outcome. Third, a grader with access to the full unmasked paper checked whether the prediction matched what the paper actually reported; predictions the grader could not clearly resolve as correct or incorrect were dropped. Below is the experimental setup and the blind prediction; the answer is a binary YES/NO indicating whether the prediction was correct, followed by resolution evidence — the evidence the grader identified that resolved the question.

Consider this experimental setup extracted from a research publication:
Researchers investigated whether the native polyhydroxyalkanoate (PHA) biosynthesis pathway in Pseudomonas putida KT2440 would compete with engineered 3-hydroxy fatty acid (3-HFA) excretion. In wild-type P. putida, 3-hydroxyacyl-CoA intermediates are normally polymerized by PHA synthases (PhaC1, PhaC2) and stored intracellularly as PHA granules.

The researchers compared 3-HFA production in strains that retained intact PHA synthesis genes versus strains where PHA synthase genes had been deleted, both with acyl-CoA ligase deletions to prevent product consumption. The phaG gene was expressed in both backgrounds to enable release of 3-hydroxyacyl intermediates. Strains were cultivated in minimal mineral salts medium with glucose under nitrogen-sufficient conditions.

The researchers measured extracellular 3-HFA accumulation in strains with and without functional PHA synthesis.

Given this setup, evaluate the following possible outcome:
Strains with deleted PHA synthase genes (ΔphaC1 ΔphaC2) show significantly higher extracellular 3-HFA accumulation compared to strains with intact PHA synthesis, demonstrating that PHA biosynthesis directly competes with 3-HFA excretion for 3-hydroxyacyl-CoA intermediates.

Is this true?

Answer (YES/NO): NO